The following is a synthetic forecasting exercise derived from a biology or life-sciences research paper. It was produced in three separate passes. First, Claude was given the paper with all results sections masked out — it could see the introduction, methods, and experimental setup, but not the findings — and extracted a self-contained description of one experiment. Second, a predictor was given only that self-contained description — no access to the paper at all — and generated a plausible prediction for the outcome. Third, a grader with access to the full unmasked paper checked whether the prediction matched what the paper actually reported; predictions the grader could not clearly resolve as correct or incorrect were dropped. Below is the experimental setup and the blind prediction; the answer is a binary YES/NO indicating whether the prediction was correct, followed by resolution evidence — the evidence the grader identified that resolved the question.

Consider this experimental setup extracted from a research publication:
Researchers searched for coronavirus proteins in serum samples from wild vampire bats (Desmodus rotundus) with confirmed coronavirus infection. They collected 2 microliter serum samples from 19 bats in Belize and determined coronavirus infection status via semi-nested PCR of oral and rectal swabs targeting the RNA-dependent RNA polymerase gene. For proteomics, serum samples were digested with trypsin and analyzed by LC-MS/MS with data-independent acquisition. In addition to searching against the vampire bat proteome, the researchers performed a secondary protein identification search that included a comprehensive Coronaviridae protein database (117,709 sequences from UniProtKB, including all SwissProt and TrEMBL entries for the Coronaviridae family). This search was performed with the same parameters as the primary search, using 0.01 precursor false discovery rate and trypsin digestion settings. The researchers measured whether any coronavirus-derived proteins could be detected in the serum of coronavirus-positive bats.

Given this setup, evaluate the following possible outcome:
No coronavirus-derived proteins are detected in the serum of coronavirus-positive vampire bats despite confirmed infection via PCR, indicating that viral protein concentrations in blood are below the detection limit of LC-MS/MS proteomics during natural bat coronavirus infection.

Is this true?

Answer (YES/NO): YES